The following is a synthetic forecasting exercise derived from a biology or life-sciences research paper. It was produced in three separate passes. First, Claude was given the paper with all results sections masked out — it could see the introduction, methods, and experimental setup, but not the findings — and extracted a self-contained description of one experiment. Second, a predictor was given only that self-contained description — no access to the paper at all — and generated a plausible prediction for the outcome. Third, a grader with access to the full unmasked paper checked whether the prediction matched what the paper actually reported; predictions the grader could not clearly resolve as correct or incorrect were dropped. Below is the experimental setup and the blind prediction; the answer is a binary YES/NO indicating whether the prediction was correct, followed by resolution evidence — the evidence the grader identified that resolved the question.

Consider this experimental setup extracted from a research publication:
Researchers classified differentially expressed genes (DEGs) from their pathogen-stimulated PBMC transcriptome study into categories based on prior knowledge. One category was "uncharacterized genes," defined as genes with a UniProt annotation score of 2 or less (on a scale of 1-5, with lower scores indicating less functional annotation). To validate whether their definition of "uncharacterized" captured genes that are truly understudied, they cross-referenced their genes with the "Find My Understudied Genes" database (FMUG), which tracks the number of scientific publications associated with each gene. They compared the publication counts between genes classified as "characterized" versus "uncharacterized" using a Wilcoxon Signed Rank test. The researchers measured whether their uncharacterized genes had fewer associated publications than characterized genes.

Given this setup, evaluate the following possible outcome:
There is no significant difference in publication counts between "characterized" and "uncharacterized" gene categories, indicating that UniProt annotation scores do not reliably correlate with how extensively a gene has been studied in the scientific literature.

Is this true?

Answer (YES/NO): NO